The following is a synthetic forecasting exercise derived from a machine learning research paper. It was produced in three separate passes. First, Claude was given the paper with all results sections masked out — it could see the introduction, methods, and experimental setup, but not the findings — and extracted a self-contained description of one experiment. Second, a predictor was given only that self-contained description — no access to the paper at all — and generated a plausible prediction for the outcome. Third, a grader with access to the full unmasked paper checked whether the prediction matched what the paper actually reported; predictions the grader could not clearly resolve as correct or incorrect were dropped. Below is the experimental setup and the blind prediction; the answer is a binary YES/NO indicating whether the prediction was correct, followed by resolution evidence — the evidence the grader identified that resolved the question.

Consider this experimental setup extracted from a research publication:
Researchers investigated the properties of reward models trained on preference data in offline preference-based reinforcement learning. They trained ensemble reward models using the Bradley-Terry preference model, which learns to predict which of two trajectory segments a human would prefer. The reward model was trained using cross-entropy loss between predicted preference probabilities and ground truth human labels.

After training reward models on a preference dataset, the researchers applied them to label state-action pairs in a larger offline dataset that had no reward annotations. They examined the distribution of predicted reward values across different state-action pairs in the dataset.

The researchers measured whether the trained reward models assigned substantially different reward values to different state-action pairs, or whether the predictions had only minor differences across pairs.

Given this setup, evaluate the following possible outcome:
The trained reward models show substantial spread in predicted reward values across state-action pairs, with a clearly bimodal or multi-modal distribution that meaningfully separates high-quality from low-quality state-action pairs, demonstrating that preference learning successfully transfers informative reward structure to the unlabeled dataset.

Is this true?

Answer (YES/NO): NO